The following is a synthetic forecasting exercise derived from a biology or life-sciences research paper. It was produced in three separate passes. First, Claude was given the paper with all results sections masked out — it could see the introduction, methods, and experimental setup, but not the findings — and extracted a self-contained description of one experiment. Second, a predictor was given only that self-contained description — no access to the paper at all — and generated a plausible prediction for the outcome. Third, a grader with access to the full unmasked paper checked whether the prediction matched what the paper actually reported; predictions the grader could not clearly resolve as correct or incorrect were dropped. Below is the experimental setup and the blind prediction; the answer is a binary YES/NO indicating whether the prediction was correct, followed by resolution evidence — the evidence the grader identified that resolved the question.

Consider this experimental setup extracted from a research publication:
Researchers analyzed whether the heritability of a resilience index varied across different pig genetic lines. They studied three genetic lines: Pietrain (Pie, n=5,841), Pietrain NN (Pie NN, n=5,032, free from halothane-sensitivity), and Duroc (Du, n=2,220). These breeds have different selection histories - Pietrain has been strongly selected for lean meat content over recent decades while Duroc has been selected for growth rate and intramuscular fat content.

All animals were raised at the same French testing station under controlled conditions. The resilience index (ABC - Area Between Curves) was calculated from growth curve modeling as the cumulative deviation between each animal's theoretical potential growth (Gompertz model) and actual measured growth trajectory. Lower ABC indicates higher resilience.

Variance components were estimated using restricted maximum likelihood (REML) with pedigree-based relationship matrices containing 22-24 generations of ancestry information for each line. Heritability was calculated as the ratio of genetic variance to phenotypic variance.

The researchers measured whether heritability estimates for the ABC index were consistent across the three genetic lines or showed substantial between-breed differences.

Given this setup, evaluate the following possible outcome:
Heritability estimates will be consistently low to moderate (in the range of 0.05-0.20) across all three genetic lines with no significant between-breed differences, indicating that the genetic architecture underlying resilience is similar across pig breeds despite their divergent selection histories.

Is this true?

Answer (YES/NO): NO